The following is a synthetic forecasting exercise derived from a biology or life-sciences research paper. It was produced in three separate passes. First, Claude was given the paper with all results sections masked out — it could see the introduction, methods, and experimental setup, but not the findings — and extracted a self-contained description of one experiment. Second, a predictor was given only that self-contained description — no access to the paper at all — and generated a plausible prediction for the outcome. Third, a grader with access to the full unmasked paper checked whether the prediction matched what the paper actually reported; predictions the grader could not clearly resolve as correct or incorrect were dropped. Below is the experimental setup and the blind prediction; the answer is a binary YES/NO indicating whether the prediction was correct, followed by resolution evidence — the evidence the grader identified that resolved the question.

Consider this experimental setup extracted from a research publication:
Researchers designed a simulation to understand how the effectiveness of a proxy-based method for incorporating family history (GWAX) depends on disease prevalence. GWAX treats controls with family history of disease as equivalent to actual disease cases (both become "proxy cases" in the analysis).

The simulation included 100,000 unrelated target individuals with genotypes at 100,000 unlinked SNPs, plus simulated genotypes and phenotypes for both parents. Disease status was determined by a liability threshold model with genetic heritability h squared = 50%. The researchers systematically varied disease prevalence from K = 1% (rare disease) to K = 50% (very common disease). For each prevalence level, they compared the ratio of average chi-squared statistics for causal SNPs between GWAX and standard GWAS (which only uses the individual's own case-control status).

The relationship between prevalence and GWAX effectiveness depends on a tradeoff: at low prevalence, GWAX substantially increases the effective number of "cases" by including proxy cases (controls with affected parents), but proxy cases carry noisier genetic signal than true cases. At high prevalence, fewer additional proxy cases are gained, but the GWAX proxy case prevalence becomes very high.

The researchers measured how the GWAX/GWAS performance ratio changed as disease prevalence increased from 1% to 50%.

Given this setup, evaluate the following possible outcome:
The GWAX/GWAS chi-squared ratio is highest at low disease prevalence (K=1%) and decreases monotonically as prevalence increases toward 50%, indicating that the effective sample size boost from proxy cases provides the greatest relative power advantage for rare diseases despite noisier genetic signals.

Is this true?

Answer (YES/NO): YES